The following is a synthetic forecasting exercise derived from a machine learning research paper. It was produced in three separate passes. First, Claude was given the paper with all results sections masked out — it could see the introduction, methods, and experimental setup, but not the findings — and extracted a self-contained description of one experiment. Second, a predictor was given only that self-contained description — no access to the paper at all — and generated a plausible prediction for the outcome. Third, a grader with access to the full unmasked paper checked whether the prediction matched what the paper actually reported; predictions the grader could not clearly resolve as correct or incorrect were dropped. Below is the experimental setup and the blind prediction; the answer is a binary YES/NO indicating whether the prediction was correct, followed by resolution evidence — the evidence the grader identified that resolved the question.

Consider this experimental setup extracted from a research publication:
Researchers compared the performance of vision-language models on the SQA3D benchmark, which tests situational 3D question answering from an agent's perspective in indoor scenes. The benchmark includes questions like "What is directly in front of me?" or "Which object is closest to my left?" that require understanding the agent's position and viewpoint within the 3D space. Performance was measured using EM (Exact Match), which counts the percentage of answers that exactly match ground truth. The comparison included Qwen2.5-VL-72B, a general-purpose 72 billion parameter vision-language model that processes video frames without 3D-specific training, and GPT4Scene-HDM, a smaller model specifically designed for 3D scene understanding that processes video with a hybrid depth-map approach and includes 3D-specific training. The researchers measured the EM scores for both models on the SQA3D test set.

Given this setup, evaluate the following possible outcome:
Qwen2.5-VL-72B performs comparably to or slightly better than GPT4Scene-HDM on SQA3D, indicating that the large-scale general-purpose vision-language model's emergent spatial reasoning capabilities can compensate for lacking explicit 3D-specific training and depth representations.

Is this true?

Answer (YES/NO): NO